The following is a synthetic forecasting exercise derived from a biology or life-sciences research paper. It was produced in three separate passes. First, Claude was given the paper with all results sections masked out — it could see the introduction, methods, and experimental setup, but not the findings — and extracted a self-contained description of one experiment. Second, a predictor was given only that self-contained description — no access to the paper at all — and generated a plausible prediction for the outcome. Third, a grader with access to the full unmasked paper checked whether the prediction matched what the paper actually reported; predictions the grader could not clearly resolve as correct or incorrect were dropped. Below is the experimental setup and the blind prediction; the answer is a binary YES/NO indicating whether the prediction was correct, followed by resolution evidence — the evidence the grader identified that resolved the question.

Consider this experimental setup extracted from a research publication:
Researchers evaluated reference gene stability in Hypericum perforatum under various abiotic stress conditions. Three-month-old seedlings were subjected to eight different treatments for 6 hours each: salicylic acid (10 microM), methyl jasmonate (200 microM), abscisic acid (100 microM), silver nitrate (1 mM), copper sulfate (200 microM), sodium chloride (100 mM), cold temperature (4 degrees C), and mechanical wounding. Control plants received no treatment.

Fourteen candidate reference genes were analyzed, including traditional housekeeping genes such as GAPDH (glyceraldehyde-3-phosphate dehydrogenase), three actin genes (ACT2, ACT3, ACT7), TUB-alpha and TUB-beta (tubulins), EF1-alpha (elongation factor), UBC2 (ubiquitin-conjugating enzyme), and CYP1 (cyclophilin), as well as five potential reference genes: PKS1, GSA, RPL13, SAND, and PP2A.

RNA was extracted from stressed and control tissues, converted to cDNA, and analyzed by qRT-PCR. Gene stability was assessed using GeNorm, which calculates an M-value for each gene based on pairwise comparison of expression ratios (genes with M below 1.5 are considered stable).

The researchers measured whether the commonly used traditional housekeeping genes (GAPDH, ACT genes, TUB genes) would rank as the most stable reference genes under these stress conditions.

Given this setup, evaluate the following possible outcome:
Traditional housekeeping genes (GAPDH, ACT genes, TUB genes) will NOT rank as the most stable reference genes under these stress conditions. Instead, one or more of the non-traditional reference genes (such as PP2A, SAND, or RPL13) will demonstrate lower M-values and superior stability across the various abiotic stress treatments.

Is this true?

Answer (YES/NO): NO